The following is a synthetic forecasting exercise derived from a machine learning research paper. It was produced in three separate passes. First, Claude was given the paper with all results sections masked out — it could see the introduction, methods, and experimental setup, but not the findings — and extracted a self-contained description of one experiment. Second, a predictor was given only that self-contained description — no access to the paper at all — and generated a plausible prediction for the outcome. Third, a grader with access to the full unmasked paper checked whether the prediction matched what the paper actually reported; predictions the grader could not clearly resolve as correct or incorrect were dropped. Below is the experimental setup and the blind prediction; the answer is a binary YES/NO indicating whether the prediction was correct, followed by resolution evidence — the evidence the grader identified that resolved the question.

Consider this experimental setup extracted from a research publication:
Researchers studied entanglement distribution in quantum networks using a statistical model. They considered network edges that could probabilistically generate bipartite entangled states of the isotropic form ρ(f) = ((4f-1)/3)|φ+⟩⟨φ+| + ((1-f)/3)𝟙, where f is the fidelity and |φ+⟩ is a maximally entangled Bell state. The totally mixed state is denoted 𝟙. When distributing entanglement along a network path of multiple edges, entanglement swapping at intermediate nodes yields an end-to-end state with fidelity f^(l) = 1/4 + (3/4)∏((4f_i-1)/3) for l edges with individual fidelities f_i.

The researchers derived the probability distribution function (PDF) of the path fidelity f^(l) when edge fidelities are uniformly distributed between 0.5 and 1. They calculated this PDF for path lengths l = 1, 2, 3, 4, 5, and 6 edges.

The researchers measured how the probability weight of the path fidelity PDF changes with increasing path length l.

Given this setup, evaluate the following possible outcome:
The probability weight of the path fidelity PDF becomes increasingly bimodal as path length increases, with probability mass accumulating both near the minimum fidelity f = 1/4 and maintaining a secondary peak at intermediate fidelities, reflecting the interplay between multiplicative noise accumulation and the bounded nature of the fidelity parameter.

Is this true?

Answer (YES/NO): NO